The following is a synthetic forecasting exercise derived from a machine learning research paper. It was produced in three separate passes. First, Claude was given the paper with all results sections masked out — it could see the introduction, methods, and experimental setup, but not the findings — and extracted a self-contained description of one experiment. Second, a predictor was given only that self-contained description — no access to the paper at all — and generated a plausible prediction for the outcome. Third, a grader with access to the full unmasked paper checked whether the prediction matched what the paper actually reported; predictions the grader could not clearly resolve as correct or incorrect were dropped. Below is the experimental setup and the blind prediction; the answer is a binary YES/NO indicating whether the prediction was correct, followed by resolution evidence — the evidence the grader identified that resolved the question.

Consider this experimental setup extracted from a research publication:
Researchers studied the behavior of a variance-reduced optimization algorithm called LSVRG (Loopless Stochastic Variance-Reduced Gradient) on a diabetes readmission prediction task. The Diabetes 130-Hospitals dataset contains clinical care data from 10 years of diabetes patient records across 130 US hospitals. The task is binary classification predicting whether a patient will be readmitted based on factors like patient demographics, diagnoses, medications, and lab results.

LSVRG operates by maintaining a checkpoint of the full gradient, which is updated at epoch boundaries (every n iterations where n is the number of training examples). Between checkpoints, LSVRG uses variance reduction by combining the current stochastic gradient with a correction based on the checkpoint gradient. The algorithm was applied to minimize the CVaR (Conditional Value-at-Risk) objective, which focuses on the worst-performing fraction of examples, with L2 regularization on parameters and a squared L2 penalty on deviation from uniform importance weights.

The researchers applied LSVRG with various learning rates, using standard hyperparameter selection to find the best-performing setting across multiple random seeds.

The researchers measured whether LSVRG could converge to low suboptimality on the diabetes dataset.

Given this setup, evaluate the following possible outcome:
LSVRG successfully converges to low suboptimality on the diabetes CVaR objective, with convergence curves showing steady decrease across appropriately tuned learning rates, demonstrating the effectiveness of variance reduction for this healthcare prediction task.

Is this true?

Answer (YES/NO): NO